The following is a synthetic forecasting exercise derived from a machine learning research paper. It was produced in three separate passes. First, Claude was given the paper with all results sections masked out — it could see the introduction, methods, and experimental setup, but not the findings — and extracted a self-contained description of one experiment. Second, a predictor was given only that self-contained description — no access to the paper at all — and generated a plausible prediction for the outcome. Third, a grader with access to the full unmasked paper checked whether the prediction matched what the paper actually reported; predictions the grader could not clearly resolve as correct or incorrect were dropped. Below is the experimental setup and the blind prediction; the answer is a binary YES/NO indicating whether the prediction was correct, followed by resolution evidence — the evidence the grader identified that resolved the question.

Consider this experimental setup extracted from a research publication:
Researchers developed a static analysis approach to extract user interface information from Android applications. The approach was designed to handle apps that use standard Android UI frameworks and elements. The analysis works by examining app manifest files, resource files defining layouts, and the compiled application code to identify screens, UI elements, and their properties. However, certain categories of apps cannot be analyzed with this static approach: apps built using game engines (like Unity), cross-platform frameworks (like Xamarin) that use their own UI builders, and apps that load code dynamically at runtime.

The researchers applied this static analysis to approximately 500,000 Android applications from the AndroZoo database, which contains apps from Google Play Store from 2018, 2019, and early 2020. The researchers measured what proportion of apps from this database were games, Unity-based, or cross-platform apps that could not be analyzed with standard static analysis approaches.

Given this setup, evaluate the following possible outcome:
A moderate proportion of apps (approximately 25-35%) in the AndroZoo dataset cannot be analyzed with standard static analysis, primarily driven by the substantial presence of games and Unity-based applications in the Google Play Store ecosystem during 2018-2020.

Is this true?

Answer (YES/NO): NO